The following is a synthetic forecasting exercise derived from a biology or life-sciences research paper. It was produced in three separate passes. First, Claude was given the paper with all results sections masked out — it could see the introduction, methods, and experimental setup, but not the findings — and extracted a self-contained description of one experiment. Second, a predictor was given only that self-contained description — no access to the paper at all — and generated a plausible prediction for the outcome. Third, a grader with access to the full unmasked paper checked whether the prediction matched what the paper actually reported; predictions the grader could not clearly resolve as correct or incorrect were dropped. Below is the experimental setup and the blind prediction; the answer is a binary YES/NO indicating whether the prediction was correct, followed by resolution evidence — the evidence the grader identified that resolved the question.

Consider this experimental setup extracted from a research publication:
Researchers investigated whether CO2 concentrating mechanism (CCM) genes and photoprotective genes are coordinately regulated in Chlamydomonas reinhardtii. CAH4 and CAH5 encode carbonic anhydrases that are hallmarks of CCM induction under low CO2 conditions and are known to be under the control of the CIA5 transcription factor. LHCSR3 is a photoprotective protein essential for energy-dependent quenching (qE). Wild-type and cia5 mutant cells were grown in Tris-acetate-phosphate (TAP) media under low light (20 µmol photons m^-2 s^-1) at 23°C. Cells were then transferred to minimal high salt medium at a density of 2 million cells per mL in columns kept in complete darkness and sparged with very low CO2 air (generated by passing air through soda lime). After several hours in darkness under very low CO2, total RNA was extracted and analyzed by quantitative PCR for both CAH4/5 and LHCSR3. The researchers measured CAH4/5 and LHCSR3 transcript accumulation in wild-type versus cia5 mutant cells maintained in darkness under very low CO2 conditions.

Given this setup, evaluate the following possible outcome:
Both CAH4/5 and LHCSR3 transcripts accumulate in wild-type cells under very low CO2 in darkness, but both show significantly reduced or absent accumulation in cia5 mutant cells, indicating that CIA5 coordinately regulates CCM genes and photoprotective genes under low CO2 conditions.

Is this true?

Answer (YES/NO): YES